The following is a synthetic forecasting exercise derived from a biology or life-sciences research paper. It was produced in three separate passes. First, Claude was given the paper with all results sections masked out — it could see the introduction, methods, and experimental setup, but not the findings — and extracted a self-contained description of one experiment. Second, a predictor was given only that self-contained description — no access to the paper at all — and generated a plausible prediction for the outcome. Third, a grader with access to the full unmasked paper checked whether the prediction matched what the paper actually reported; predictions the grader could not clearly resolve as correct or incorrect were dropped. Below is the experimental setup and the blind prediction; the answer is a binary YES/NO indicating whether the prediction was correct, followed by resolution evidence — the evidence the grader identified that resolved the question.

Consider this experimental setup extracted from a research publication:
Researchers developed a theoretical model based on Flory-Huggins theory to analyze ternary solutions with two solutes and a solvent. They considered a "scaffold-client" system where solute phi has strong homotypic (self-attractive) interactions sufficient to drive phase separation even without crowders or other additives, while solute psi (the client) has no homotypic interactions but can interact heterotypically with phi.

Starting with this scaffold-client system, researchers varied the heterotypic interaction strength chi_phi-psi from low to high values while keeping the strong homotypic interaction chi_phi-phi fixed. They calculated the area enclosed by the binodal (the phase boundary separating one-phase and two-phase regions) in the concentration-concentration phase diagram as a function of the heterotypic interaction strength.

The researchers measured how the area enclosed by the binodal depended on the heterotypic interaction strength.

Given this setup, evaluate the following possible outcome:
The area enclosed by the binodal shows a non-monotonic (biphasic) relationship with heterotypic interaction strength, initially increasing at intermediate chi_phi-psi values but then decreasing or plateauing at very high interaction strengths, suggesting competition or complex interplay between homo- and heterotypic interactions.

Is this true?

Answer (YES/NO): NO